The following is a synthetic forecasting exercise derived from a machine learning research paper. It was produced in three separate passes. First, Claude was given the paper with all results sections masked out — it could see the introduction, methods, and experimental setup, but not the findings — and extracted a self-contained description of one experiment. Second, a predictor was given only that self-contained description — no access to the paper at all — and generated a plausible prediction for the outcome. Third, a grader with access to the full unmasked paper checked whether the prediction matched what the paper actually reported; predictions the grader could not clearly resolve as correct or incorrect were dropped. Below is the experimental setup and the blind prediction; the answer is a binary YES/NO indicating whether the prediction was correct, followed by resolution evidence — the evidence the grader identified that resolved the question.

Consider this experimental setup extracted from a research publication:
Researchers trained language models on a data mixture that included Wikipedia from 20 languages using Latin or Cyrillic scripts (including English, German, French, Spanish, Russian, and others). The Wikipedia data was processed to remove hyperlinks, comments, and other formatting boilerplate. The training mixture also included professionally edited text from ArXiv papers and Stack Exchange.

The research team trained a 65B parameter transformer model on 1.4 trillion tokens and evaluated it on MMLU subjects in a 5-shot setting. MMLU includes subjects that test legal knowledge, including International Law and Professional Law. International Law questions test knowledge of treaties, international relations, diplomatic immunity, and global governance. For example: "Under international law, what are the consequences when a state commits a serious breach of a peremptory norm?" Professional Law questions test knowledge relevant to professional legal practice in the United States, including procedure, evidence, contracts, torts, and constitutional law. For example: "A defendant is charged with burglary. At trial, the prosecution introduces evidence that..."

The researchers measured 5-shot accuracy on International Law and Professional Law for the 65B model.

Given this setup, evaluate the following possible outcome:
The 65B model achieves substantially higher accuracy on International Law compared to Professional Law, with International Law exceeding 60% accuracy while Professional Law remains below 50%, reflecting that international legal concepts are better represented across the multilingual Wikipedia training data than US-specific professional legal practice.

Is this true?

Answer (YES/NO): YES